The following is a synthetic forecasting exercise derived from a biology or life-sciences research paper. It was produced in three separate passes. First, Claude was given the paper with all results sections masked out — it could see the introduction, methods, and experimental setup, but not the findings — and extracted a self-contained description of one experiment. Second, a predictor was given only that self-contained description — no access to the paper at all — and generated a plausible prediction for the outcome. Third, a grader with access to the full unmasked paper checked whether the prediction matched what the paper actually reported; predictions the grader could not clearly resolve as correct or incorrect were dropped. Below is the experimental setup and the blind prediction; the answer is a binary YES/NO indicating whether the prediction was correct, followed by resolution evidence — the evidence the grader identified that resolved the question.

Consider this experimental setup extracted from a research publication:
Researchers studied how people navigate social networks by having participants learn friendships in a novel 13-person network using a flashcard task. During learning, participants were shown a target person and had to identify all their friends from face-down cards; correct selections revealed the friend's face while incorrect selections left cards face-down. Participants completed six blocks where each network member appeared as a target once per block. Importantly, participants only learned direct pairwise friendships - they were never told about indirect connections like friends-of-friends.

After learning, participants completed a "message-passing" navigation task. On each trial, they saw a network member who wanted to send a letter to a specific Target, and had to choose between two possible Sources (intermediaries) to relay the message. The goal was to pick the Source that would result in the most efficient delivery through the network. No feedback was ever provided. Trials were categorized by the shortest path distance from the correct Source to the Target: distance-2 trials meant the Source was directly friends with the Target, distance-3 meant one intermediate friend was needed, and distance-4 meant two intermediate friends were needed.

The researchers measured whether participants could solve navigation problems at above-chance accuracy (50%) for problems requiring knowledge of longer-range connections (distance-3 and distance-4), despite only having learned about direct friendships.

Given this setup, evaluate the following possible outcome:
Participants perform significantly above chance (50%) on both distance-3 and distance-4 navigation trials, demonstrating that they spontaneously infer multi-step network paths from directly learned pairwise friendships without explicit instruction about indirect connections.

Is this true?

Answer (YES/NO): YES